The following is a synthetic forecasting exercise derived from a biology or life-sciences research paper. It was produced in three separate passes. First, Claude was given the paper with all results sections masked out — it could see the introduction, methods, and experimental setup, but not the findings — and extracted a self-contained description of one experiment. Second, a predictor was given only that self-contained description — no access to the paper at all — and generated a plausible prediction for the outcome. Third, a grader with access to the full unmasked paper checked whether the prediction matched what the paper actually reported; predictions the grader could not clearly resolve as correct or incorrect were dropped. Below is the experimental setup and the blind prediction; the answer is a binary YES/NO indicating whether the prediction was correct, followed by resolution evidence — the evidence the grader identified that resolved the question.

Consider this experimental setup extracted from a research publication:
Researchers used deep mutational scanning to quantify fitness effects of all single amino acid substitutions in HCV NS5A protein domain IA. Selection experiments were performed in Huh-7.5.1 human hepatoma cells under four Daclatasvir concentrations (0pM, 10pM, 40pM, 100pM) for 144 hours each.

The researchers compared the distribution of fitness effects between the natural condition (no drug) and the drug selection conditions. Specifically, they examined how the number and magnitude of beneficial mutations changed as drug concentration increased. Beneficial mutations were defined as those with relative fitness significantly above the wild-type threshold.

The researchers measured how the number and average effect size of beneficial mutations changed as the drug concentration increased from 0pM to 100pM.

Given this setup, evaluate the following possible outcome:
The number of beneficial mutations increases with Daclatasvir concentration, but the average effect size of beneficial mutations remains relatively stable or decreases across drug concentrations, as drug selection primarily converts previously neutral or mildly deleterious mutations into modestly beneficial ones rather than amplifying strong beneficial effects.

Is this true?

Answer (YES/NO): NO